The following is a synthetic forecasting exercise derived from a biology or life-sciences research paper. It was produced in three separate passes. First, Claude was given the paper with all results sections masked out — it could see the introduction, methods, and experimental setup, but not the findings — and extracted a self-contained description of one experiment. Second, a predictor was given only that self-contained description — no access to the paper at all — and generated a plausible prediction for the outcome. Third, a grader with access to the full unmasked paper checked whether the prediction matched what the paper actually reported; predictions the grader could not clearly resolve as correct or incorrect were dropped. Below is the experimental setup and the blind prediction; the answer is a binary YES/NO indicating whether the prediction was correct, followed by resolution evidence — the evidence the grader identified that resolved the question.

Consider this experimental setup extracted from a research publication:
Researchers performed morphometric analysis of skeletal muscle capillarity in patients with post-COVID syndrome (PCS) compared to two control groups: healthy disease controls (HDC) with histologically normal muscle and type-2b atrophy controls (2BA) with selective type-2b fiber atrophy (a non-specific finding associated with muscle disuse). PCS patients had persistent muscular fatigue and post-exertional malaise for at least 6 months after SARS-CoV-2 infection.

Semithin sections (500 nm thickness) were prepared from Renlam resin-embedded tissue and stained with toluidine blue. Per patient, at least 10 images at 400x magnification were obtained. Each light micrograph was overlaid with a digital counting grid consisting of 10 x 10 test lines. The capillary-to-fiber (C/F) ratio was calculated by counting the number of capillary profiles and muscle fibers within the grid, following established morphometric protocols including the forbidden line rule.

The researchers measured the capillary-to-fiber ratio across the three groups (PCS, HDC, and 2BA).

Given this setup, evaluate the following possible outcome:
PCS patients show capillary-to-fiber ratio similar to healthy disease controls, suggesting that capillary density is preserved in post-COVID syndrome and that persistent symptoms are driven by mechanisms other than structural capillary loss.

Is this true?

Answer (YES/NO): NO